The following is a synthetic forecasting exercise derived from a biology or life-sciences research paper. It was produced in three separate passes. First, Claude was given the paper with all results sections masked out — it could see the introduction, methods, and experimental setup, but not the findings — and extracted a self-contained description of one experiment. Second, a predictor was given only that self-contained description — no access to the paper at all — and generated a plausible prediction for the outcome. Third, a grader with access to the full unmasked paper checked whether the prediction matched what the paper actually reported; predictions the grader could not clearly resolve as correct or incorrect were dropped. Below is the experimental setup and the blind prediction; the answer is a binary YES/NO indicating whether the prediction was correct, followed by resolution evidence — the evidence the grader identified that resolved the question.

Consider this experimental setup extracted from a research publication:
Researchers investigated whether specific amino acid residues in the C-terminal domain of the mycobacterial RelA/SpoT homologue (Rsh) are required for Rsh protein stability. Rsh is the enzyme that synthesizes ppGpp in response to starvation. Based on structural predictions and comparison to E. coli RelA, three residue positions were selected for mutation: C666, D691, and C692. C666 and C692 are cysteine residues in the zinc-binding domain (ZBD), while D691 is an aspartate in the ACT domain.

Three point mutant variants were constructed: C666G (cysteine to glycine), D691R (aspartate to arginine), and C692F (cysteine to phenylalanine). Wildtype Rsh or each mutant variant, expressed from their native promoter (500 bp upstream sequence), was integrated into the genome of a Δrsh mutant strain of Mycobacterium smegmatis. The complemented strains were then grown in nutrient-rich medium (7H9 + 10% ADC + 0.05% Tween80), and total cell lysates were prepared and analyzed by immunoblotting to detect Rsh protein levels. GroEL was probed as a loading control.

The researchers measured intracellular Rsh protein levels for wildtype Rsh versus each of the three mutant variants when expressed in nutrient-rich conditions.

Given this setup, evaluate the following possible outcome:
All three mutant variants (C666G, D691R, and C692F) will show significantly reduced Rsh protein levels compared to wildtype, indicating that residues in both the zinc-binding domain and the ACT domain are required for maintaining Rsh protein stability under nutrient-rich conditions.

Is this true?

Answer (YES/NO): NO